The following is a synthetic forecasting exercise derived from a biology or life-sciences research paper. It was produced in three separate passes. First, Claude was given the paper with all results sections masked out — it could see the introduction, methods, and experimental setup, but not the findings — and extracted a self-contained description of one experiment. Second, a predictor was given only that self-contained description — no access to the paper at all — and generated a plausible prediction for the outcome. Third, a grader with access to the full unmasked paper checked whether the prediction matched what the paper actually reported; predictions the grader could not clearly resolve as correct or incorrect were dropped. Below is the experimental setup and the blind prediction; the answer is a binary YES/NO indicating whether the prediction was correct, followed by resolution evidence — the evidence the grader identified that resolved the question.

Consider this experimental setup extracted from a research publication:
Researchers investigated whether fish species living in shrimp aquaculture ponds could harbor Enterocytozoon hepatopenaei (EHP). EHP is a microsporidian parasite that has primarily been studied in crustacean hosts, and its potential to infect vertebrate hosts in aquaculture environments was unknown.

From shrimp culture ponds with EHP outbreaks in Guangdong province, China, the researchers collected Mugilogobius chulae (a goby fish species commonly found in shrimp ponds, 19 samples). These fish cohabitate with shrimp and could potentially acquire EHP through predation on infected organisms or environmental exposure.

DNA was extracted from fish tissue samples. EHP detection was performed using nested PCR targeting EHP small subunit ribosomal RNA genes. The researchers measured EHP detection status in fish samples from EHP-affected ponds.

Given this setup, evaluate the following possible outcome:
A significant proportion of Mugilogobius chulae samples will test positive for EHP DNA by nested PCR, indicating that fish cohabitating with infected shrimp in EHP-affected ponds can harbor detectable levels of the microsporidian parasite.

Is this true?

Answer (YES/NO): NO